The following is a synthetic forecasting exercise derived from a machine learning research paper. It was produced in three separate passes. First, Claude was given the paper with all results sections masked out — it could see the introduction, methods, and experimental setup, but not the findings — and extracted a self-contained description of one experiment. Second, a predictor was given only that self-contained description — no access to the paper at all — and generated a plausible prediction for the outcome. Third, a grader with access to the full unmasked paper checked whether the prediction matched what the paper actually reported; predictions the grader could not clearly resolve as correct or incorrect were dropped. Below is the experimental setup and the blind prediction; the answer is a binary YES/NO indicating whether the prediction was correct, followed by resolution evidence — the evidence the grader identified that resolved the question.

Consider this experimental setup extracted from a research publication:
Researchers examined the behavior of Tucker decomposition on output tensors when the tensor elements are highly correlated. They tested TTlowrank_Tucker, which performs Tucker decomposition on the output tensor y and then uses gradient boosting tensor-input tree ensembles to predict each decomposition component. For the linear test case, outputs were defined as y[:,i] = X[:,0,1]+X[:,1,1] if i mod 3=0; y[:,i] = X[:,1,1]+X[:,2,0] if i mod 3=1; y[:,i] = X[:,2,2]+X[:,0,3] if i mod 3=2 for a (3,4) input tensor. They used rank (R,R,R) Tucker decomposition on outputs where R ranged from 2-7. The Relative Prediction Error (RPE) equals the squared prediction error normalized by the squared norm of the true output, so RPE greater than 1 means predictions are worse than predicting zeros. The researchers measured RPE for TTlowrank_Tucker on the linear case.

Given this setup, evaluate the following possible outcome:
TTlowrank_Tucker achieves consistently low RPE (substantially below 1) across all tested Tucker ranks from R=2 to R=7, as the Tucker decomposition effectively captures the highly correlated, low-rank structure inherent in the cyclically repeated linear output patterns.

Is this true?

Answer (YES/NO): NO